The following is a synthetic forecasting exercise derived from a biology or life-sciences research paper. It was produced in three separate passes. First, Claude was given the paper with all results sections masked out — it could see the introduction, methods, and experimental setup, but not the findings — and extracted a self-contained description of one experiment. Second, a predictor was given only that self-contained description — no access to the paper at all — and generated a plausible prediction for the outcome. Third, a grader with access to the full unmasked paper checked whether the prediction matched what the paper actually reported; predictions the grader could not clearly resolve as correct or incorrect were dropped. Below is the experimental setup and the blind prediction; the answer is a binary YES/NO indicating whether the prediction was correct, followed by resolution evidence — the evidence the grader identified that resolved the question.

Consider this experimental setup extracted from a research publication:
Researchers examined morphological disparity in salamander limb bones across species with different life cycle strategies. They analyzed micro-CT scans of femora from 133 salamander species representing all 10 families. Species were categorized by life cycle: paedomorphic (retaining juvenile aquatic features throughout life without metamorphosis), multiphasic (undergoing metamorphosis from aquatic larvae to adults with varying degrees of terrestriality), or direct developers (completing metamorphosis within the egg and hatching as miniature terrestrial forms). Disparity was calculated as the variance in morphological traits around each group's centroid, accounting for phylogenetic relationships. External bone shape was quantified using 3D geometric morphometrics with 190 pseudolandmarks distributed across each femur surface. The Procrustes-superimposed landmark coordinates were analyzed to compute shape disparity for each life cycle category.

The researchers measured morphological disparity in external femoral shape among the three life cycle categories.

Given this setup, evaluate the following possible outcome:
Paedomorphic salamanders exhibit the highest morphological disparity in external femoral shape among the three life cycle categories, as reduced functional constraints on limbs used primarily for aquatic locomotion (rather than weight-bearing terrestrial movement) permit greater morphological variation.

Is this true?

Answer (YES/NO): YES